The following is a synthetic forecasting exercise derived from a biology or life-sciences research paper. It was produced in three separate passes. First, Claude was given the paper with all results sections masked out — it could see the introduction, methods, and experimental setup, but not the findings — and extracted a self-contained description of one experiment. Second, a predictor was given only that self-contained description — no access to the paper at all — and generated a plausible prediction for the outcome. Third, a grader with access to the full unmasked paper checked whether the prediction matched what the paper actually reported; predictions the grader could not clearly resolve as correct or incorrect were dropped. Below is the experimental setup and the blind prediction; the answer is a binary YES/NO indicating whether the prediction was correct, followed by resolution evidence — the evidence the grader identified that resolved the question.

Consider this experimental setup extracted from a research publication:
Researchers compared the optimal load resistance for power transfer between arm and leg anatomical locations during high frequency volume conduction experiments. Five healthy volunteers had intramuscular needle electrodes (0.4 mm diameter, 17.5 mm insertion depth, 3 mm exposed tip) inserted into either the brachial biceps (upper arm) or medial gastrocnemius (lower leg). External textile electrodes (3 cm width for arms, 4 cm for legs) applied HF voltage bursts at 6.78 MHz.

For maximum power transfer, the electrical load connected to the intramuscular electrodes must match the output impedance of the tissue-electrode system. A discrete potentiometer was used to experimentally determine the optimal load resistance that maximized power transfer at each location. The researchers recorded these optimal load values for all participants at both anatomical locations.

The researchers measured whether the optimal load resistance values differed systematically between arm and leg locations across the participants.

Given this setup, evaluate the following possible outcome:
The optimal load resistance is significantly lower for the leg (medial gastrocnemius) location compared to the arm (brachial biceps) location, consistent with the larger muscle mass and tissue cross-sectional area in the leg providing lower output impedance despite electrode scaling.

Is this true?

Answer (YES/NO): NO